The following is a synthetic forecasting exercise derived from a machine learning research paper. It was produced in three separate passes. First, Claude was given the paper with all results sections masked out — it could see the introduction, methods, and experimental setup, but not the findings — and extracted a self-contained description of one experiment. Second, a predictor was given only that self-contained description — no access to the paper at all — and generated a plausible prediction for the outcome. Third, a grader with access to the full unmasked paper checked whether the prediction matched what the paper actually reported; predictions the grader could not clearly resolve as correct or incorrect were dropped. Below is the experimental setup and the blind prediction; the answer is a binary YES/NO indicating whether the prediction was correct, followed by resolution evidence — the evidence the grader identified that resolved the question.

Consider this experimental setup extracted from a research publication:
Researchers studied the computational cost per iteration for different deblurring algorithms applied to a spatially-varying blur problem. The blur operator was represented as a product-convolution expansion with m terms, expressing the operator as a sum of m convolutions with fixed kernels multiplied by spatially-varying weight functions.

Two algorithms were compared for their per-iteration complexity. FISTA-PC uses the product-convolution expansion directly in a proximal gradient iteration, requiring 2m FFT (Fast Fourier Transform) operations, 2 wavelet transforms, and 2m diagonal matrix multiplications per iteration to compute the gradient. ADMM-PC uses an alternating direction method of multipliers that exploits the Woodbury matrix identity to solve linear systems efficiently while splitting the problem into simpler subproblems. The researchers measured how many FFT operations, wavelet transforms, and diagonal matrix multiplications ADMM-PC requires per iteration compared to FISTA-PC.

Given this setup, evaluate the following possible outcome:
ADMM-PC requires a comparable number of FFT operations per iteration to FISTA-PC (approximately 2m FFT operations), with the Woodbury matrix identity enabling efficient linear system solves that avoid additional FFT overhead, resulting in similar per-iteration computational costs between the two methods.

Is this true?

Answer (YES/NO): NO